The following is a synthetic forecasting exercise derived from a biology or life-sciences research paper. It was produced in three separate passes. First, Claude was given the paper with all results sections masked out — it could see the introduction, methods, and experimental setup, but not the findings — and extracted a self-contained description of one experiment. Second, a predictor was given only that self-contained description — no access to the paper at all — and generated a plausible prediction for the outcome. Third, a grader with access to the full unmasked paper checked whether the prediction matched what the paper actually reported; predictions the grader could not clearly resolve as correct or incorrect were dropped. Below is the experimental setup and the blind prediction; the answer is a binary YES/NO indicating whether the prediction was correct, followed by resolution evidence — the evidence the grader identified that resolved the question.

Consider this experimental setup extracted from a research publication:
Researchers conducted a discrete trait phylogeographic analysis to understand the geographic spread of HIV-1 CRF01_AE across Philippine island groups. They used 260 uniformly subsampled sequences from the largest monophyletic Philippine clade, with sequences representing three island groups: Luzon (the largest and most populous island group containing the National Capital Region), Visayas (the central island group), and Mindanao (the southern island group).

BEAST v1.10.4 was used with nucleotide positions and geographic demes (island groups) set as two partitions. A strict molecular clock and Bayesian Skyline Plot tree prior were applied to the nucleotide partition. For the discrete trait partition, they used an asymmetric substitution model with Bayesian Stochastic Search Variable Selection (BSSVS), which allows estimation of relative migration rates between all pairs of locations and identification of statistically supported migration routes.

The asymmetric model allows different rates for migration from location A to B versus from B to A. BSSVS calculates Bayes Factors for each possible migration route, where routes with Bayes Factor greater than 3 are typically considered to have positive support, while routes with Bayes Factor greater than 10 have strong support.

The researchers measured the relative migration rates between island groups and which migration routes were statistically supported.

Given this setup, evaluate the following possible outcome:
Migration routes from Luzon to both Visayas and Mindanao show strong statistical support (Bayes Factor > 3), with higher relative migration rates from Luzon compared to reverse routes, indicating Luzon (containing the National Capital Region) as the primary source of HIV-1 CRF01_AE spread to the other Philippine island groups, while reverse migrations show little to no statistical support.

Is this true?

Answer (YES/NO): NO